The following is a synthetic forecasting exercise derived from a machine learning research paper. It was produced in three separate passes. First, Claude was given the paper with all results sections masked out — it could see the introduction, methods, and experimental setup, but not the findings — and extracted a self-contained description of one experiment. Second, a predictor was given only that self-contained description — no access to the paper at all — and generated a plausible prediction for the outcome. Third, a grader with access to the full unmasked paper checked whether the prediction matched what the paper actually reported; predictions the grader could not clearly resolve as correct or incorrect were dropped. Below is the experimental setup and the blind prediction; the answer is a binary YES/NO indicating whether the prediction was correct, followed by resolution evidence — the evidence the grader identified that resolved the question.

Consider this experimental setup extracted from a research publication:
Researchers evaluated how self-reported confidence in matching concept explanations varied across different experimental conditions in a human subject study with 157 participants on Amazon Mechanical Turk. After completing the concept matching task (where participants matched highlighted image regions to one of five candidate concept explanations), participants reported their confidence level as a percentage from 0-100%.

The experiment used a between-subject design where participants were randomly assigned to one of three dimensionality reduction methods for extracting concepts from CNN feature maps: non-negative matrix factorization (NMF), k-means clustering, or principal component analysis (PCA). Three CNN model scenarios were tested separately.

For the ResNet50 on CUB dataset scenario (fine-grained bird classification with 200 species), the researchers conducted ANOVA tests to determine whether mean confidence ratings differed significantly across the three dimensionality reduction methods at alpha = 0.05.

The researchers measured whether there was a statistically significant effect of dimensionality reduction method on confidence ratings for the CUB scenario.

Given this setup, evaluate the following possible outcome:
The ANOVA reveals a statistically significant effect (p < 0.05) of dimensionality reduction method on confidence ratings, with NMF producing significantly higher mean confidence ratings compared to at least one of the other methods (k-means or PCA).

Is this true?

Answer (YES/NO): YES